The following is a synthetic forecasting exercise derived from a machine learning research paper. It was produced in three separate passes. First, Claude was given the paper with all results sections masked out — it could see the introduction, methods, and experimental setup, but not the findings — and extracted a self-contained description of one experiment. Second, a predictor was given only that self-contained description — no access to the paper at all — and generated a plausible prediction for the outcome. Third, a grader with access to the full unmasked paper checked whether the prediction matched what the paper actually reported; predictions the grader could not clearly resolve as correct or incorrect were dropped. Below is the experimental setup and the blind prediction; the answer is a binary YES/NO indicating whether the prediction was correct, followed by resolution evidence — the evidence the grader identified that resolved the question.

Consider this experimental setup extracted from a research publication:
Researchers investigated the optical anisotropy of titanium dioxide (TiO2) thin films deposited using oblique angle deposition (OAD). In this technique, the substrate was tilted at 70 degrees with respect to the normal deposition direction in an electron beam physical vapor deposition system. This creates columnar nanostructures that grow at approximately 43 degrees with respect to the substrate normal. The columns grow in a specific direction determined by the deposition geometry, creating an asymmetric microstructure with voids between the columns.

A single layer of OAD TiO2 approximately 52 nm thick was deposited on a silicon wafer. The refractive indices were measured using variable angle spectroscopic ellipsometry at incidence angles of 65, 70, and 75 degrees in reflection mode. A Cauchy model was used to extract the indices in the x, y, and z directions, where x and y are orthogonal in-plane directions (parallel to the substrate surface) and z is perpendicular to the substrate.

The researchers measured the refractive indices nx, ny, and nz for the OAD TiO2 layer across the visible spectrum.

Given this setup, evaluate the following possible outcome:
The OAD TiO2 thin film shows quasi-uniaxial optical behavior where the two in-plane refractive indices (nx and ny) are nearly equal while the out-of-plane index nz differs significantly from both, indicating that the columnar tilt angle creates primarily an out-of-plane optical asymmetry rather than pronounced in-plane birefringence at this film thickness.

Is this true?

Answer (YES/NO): NO